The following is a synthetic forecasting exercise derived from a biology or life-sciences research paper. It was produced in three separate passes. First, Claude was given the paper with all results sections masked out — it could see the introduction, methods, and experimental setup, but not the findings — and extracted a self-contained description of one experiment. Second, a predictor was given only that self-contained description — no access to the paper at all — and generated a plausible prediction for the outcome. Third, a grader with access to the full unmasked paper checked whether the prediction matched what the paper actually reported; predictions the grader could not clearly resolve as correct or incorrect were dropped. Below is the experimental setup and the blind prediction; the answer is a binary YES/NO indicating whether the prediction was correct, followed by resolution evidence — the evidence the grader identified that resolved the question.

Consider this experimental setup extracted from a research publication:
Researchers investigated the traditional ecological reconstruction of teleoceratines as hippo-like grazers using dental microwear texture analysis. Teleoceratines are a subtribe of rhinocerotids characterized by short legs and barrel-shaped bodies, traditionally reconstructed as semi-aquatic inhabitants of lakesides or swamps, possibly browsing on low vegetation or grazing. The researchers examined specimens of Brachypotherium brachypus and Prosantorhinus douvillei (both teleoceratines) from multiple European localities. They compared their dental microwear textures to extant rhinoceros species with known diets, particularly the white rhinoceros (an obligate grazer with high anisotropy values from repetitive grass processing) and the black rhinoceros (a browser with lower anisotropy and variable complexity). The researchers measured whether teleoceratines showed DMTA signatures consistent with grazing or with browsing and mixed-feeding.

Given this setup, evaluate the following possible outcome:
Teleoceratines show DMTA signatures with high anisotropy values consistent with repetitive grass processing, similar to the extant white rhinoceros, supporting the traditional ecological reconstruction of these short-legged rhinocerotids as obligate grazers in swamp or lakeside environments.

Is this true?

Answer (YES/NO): NO